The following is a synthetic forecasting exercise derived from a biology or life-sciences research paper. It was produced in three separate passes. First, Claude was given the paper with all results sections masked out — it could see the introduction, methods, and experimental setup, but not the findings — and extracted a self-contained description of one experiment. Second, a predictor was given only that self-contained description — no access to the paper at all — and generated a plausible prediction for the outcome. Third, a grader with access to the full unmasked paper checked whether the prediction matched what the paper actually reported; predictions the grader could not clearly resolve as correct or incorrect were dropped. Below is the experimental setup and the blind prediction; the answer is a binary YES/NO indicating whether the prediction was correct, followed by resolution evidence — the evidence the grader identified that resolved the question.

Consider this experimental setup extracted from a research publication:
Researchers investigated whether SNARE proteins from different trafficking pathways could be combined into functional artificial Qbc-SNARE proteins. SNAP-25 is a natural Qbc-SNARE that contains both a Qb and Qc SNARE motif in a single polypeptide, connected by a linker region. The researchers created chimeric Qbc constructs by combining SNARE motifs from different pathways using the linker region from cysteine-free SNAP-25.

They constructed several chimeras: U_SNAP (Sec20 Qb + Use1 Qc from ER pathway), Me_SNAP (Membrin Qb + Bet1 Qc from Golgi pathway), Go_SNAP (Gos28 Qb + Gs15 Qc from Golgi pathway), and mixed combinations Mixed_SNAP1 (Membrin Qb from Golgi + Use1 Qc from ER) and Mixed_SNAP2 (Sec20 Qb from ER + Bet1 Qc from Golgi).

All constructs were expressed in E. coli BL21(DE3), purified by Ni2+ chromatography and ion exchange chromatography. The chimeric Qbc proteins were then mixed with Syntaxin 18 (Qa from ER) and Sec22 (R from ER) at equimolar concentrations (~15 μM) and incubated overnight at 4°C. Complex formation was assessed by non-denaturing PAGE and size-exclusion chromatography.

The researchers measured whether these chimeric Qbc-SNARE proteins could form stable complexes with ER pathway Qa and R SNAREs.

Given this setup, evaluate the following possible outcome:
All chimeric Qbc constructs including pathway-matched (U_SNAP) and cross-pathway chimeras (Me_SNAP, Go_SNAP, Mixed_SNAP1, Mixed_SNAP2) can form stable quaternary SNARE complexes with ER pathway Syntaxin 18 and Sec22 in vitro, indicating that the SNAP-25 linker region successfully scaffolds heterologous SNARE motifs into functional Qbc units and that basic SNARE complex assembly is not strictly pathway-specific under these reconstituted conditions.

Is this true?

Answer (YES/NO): NO